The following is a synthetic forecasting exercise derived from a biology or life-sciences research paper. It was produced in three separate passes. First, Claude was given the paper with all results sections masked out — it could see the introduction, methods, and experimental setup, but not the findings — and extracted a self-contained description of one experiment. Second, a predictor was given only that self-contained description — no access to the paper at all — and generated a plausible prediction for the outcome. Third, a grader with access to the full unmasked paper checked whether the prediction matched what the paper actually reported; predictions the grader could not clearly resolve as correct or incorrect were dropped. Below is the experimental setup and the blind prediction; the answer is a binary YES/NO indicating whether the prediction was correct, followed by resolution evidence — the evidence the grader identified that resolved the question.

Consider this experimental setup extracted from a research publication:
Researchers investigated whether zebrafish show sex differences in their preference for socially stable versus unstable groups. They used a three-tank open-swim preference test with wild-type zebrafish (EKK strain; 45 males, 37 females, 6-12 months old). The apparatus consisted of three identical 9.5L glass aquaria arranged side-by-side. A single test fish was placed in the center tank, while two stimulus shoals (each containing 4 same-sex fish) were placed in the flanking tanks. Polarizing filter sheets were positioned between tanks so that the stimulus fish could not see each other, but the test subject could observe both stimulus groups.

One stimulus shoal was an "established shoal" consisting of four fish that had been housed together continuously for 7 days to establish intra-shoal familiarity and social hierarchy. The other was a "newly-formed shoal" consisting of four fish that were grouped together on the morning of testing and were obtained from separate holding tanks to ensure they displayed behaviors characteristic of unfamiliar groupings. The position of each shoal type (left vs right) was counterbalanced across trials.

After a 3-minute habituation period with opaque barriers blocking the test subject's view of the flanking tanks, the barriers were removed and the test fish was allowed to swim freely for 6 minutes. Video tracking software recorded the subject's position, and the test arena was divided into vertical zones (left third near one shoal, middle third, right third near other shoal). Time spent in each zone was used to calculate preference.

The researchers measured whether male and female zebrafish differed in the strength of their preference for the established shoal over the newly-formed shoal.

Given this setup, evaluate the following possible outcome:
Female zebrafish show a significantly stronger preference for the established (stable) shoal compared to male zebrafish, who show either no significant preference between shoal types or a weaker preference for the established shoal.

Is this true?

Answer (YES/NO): YES